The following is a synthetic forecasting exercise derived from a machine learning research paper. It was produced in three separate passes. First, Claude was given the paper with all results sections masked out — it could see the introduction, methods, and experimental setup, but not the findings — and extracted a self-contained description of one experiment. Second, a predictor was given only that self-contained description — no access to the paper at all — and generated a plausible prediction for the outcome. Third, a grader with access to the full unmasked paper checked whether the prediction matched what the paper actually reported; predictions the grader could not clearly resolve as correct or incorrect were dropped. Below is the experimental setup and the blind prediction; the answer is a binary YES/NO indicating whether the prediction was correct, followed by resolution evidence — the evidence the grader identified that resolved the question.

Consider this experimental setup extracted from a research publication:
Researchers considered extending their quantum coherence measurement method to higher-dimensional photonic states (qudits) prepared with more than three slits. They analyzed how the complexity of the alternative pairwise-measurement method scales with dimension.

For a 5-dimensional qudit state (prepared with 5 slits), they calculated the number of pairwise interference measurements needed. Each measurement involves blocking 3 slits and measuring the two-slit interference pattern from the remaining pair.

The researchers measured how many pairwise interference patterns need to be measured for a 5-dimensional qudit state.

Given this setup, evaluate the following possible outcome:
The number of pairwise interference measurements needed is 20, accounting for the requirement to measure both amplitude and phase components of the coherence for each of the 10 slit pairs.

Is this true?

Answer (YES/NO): NO